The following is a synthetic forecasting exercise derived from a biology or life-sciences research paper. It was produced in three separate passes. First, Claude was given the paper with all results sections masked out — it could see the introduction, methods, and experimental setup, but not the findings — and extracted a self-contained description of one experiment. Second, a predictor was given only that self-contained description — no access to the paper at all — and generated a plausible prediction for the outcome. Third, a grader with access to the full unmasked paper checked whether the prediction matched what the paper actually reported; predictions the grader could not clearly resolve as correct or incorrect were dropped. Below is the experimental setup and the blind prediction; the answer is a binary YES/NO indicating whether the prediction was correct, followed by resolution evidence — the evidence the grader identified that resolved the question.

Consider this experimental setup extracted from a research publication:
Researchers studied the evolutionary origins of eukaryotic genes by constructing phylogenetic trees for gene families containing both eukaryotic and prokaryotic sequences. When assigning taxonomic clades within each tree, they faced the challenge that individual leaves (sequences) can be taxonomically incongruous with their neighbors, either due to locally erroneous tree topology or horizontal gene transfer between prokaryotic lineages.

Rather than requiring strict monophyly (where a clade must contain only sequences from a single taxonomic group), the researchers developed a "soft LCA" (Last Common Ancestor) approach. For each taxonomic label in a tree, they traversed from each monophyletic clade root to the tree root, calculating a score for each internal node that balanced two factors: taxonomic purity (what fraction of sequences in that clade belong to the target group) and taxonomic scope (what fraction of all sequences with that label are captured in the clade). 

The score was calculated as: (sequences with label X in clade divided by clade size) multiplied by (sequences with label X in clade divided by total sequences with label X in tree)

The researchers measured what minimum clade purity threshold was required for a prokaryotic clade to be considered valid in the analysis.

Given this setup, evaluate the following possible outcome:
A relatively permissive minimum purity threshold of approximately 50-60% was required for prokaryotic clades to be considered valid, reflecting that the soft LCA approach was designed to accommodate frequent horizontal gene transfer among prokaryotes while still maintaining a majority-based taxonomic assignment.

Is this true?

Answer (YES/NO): NO